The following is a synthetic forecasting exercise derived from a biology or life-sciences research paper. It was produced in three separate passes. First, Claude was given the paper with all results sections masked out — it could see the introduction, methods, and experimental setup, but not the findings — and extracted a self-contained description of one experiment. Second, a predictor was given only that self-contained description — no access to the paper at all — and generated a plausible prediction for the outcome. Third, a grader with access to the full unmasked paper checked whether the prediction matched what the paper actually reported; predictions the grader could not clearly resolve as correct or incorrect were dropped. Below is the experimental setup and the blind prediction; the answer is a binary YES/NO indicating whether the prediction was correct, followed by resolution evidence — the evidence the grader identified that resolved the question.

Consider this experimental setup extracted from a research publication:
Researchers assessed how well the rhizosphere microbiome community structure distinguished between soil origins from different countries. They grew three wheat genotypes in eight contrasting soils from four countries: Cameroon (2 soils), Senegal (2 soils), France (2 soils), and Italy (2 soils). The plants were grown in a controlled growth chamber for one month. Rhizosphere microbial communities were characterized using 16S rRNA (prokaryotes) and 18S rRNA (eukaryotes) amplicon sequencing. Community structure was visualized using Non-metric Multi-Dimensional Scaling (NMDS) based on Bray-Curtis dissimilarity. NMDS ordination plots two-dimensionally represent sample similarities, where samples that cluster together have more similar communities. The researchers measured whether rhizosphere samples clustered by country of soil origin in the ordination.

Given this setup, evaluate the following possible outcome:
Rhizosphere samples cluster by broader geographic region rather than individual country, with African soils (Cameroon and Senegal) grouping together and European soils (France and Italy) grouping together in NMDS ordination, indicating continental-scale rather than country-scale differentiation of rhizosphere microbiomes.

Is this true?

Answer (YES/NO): NO